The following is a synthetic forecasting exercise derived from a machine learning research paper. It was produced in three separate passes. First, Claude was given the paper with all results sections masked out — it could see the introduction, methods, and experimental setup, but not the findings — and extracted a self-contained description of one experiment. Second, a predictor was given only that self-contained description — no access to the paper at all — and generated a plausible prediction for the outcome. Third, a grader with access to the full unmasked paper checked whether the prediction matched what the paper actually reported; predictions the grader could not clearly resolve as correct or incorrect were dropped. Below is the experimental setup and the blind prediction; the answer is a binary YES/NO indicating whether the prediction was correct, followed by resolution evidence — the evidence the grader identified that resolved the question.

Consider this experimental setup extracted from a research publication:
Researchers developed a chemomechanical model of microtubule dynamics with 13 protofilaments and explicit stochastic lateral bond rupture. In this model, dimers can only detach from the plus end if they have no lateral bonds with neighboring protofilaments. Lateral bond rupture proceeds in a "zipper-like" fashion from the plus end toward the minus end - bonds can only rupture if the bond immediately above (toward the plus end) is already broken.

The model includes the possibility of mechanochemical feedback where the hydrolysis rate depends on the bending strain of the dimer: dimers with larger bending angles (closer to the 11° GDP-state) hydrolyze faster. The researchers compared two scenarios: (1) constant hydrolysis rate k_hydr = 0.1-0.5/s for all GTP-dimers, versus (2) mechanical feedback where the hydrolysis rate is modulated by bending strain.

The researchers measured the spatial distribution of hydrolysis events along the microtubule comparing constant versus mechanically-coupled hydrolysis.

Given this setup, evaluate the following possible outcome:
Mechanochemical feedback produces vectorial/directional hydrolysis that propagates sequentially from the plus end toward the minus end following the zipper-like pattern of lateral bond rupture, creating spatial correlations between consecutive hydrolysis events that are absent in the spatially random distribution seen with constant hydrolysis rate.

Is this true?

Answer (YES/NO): NO